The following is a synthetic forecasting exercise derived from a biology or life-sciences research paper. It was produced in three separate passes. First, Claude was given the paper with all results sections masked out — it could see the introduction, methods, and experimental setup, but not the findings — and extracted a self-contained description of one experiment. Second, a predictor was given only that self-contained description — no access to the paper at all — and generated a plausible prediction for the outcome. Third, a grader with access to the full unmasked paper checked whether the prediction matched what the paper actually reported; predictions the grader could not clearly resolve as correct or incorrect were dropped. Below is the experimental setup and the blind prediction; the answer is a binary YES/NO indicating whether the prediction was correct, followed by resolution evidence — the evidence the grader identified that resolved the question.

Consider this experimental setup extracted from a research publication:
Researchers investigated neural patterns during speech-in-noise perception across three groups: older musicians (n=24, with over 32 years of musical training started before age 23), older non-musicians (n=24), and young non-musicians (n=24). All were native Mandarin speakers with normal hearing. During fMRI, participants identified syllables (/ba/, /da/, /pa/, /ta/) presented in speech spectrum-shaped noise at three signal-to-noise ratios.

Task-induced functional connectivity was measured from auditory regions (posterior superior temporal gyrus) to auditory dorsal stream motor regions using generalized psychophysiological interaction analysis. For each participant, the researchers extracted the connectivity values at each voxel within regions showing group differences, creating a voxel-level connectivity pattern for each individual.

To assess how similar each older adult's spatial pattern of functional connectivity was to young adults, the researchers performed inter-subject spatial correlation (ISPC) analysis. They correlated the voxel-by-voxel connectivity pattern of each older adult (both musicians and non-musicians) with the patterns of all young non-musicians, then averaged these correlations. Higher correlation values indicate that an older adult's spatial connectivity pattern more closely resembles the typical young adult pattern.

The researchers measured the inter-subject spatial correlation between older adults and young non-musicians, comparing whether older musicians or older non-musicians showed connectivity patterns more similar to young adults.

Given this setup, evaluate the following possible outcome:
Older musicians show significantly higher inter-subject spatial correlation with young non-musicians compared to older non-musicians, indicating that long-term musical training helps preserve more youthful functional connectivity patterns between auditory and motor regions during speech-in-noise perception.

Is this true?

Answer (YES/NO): YES